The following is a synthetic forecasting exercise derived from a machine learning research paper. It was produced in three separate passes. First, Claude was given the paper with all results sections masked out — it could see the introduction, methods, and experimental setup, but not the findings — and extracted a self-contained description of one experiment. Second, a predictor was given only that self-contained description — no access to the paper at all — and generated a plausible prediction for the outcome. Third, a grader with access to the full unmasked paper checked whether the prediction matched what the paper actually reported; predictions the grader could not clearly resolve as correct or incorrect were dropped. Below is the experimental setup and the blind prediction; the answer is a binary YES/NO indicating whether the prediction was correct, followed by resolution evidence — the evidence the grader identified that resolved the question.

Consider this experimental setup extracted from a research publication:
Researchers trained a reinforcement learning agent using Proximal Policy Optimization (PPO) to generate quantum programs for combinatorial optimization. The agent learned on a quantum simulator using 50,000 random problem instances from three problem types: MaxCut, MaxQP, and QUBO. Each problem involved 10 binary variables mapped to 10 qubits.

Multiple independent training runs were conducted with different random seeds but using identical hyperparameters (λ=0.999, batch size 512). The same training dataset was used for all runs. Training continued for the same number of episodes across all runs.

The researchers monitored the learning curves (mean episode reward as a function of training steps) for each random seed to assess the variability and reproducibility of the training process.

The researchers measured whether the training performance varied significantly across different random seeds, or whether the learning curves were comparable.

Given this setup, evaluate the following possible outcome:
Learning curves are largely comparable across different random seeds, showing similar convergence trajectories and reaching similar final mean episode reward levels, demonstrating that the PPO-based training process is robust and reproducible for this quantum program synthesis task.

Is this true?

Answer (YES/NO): YES